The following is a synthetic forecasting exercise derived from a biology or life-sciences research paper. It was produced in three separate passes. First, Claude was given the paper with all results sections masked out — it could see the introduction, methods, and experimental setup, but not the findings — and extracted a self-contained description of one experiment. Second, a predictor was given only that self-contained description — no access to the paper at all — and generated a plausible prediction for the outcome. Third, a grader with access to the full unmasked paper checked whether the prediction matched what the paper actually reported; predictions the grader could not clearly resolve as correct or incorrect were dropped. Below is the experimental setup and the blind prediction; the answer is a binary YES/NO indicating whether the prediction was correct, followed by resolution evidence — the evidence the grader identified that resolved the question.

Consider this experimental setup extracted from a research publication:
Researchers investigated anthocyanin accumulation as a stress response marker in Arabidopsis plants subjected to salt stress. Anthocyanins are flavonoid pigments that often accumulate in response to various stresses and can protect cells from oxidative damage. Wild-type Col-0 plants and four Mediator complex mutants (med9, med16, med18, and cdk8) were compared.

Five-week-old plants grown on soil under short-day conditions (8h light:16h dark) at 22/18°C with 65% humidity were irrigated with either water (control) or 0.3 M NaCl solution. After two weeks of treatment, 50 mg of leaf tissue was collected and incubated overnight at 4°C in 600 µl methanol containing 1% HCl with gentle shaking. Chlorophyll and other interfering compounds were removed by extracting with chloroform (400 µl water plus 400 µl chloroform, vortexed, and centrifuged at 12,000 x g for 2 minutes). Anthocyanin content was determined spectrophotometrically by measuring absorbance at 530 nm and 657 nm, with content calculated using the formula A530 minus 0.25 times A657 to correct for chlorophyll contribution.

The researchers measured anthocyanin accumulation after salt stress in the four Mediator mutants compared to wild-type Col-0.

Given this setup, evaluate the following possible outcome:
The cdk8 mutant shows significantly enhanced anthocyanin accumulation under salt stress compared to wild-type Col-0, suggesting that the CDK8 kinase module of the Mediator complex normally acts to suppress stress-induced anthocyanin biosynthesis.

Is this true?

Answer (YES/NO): NO